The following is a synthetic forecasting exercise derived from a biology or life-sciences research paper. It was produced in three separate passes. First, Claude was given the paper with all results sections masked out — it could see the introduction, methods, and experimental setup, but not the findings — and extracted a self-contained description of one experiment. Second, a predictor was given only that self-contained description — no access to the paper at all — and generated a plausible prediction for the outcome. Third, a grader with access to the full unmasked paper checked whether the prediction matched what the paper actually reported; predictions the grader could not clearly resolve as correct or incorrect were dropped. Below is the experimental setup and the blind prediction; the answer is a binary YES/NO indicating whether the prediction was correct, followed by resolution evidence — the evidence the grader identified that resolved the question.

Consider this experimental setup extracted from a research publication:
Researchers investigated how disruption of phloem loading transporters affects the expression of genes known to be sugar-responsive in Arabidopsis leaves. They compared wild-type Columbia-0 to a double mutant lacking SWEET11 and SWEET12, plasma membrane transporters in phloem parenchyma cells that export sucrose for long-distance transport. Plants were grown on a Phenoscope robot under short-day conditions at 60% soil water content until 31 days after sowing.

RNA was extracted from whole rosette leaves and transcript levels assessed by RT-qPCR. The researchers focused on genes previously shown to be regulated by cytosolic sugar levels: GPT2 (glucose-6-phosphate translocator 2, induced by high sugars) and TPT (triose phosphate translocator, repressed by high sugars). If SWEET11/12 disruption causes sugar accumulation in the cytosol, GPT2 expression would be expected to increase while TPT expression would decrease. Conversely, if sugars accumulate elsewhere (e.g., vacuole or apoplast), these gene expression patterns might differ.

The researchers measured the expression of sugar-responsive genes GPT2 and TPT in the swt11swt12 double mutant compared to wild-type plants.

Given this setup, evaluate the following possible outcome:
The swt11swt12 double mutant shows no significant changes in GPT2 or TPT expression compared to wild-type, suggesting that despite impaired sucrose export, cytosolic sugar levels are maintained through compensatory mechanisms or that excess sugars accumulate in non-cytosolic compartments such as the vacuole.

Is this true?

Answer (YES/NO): NO